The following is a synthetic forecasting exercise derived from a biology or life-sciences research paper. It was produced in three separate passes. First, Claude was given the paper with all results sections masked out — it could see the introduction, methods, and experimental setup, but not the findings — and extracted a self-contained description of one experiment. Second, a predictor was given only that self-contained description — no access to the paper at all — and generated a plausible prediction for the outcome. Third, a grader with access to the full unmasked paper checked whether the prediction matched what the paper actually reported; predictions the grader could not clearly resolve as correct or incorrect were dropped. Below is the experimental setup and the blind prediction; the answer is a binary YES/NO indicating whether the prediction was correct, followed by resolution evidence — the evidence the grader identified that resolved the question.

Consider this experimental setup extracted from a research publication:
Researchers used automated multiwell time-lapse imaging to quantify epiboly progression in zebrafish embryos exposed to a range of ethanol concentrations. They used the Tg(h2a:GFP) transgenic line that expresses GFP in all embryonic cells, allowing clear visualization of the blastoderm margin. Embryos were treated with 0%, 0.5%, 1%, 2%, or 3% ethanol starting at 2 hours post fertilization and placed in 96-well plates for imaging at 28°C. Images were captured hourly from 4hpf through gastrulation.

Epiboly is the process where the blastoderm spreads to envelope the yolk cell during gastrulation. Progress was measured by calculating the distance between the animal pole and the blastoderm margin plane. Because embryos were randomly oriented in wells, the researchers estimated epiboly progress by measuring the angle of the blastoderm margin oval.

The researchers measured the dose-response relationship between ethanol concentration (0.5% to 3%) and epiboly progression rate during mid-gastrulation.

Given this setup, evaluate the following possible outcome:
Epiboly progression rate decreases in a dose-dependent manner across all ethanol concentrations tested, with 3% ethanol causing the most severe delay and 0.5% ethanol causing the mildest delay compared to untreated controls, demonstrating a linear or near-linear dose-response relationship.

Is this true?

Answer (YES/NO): NO